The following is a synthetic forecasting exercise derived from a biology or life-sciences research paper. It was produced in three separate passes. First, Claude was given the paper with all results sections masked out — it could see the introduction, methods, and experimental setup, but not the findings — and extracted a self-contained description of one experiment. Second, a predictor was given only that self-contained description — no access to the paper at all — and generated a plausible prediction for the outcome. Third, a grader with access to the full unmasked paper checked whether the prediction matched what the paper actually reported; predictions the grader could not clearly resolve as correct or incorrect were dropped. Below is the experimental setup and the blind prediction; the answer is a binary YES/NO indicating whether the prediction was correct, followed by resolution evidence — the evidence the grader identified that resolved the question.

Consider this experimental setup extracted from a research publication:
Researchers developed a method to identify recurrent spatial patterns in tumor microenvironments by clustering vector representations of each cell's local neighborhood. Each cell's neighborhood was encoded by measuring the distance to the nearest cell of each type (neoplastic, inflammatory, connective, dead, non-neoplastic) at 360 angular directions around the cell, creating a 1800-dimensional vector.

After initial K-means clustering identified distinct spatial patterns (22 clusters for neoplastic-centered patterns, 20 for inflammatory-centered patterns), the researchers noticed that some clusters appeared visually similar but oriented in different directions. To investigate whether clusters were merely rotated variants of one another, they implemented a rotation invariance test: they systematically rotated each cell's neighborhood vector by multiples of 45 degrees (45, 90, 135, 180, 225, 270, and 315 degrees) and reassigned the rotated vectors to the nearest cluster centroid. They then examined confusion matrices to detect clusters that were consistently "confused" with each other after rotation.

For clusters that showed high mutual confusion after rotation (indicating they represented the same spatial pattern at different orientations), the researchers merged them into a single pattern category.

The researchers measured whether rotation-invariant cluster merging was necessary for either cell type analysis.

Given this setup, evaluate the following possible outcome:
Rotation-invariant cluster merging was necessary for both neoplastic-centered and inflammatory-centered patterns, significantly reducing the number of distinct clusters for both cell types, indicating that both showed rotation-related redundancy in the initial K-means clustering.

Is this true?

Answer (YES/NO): NO